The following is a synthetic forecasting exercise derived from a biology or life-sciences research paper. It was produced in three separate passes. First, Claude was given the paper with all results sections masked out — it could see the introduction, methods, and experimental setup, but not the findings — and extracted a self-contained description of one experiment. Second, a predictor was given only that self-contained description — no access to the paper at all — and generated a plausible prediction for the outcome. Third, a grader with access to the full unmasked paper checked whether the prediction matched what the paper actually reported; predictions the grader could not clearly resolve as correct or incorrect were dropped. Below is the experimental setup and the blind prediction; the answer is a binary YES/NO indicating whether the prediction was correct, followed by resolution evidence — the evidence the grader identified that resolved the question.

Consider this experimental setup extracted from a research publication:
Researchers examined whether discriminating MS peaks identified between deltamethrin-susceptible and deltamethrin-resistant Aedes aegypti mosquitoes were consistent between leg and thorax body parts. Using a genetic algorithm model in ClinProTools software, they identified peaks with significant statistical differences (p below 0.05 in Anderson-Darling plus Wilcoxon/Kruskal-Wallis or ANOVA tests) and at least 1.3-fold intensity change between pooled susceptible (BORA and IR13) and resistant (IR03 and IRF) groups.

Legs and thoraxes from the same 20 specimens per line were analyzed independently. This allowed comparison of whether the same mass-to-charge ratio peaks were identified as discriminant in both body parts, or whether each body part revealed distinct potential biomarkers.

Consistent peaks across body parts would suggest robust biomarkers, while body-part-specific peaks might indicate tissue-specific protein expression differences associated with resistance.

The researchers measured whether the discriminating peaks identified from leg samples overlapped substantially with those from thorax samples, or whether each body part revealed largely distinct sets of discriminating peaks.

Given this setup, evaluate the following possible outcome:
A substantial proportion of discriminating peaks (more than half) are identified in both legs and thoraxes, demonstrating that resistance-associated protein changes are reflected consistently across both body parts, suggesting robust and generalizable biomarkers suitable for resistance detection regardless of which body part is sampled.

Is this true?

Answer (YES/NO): NO